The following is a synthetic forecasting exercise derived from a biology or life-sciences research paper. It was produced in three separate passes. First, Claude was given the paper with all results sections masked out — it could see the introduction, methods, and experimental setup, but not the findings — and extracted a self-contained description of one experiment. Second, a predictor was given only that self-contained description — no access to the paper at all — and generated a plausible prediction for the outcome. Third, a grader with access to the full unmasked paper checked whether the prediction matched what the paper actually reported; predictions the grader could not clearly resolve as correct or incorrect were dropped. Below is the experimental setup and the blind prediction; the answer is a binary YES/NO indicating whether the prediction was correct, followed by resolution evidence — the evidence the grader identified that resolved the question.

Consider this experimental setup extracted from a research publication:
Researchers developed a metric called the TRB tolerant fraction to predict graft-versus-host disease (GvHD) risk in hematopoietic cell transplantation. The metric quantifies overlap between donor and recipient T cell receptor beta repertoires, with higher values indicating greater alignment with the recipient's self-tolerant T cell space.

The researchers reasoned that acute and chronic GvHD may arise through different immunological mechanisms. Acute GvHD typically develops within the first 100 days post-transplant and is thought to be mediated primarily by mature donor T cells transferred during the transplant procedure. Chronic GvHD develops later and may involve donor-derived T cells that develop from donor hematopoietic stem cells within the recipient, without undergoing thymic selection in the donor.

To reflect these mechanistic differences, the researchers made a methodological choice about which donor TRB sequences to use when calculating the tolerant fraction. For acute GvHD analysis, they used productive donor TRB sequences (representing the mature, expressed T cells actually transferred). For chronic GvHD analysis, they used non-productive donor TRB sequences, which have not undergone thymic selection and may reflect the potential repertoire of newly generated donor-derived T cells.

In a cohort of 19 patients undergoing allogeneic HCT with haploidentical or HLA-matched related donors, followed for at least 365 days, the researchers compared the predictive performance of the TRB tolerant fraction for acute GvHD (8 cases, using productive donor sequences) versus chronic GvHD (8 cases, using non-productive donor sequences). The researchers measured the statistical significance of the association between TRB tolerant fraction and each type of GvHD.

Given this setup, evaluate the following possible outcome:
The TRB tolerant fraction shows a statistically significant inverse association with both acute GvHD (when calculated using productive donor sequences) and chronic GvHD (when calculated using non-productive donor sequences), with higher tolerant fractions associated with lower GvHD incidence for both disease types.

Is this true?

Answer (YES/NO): NO